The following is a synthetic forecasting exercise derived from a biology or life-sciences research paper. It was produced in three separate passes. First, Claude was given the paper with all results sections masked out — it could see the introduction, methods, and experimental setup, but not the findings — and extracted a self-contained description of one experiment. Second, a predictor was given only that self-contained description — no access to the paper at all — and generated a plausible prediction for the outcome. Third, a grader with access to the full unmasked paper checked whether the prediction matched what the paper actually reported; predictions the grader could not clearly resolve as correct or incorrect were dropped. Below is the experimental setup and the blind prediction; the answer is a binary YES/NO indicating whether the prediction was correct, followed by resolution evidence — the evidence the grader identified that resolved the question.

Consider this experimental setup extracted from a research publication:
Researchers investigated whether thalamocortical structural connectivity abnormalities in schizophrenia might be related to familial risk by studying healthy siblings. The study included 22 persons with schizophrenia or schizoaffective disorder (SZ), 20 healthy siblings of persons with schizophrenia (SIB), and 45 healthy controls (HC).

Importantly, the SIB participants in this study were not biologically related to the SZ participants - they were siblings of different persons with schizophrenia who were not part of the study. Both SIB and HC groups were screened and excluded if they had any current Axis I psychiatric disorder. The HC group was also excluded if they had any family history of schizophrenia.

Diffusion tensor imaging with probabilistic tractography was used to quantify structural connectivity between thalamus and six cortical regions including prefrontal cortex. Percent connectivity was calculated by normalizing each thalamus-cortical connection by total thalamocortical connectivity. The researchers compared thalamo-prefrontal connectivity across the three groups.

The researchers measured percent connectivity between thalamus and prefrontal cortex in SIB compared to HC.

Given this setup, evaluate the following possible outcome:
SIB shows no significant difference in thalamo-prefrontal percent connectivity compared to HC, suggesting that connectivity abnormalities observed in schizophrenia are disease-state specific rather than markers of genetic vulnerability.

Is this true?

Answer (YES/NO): NO